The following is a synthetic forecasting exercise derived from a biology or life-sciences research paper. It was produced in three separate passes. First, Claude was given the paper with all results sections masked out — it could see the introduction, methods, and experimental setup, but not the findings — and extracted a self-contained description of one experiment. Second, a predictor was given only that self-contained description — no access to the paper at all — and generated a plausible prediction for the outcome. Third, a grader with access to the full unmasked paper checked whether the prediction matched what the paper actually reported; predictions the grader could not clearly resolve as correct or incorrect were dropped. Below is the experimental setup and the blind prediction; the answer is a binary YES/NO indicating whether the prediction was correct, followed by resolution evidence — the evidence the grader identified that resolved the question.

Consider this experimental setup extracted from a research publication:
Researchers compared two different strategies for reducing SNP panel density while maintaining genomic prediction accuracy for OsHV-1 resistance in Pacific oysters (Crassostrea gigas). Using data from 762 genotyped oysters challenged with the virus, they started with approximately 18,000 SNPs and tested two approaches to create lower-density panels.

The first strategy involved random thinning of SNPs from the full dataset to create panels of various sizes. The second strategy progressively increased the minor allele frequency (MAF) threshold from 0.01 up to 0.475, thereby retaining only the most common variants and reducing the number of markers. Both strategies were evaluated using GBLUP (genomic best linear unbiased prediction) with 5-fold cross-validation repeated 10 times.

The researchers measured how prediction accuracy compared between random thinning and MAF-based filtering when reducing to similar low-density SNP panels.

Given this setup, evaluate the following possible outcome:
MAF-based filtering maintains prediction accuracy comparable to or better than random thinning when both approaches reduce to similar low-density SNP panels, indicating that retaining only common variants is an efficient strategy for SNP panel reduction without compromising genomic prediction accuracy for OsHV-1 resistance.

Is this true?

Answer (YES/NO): YES